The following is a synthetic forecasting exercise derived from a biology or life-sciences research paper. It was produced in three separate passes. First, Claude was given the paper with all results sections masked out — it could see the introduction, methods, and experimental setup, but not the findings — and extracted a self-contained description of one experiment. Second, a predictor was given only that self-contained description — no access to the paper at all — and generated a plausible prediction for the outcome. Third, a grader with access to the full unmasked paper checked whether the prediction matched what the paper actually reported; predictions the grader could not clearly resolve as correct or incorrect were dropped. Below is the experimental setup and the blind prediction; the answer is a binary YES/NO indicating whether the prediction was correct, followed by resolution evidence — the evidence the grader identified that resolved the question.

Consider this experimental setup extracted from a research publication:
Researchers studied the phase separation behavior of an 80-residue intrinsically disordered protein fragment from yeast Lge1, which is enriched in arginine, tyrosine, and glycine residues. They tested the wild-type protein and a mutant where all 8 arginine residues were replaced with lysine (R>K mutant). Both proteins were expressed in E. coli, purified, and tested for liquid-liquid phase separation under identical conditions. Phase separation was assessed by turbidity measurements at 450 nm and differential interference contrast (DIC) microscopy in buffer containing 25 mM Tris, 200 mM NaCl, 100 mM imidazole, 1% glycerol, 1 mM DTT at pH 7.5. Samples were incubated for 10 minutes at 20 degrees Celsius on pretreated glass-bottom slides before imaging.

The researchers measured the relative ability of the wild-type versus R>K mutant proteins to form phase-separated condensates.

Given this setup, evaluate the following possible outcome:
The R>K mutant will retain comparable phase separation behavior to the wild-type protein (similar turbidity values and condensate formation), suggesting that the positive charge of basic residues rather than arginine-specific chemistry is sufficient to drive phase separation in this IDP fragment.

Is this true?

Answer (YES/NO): NO